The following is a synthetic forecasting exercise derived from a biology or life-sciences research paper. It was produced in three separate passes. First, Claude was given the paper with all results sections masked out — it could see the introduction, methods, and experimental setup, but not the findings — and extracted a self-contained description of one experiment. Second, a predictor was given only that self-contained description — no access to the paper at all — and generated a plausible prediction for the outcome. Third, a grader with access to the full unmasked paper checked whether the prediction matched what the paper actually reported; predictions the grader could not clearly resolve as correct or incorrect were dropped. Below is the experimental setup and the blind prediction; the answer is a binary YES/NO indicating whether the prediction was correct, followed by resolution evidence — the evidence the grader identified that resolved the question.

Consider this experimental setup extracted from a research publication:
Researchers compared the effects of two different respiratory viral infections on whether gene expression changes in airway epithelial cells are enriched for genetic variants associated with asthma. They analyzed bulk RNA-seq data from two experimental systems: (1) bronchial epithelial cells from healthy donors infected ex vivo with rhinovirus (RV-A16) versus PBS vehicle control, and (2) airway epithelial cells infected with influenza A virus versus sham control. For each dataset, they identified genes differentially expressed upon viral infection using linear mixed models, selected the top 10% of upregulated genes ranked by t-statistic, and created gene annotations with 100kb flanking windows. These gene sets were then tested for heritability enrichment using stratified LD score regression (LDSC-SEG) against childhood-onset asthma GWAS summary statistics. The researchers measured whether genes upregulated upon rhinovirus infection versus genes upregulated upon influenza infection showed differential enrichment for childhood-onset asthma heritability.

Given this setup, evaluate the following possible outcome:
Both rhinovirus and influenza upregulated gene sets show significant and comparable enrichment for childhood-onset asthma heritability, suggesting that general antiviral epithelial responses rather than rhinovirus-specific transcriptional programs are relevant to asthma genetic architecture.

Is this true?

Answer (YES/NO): NO